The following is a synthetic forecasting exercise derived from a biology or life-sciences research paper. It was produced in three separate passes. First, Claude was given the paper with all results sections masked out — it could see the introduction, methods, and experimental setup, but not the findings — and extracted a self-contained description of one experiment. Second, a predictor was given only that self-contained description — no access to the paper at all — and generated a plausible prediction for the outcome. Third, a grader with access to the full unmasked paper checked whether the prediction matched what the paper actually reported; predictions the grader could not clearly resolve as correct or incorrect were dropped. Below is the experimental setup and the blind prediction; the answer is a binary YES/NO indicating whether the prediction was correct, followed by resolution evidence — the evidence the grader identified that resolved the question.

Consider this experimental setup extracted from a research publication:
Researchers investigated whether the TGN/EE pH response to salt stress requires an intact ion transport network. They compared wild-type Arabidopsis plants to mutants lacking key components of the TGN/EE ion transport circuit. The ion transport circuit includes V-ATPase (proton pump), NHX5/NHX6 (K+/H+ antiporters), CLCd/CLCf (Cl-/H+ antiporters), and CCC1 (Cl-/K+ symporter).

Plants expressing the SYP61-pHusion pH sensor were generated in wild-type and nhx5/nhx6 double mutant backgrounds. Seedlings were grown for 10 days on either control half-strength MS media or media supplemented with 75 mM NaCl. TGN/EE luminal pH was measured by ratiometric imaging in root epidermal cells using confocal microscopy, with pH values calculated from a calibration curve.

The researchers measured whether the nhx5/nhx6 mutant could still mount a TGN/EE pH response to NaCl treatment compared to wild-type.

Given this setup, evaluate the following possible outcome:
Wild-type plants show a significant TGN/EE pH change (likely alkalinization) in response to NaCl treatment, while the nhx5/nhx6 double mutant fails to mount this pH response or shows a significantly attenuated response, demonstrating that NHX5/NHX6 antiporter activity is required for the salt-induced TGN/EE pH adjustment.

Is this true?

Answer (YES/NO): YES